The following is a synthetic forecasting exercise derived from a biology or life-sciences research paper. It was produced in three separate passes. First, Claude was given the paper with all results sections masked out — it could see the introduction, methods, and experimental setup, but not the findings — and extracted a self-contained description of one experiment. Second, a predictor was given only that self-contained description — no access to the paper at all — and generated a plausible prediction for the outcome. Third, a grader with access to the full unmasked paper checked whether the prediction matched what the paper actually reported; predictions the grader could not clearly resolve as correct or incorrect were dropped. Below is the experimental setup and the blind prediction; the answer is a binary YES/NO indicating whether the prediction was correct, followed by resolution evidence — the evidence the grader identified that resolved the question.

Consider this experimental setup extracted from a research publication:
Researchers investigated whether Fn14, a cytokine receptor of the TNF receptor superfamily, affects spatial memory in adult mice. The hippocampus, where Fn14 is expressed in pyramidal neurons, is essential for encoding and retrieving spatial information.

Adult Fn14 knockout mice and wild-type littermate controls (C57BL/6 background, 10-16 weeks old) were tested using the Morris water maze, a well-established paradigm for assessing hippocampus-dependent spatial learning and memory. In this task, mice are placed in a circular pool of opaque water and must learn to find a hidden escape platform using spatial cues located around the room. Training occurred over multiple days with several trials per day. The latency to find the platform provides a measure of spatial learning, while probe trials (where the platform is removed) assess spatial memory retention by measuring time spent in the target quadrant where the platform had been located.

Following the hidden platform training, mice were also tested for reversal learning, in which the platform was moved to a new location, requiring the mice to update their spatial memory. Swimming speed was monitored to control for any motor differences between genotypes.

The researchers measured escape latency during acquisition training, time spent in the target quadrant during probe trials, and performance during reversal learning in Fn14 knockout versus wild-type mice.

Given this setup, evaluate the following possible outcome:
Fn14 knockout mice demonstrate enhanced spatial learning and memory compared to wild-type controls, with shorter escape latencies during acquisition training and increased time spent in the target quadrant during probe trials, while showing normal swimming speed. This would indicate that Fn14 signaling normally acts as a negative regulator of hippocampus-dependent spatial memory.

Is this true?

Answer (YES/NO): NO